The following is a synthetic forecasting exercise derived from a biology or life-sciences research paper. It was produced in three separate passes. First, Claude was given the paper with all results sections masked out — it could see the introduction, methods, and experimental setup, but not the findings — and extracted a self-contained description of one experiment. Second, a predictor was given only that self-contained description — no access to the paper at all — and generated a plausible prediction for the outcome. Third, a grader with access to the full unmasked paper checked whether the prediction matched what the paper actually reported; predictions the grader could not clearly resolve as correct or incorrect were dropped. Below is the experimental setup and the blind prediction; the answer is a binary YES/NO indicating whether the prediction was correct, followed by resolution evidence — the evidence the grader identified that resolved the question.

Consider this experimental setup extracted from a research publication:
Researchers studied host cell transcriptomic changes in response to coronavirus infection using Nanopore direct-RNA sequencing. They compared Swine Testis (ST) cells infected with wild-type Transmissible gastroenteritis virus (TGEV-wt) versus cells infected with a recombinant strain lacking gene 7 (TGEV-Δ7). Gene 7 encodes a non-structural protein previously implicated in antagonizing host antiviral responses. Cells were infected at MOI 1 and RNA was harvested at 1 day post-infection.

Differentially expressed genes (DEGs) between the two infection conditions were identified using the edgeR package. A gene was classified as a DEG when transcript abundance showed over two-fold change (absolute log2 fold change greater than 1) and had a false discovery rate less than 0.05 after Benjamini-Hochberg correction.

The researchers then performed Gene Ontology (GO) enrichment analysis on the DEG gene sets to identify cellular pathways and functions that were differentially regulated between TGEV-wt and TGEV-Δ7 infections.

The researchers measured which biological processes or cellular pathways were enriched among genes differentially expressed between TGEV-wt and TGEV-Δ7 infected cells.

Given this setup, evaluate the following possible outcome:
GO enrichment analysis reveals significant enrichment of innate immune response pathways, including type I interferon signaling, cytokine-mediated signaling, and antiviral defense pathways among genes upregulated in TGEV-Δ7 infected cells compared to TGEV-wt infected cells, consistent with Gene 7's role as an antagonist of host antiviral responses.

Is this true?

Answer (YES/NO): YES